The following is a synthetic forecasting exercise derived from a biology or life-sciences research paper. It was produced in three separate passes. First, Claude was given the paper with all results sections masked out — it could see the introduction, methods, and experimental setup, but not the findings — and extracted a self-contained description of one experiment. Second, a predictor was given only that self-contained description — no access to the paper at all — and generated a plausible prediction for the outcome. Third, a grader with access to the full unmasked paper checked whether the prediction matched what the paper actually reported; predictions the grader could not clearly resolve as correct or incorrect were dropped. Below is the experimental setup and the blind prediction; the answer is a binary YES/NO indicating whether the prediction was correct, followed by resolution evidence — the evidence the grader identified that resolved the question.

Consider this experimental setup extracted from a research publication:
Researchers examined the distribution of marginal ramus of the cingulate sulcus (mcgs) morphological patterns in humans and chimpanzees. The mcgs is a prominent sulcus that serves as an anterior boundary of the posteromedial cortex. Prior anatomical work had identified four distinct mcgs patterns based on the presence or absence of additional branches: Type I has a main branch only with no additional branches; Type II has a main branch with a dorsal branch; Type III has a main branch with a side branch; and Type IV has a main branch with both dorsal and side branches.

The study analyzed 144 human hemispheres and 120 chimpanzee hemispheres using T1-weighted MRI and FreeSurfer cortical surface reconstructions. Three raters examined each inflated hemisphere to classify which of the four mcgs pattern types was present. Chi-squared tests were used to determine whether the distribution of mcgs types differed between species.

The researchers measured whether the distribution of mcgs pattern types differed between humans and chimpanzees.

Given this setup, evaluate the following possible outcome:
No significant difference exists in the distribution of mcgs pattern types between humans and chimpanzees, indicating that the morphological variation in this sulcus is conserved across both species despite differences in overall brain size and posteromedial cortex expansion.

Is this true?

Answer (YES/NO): NO